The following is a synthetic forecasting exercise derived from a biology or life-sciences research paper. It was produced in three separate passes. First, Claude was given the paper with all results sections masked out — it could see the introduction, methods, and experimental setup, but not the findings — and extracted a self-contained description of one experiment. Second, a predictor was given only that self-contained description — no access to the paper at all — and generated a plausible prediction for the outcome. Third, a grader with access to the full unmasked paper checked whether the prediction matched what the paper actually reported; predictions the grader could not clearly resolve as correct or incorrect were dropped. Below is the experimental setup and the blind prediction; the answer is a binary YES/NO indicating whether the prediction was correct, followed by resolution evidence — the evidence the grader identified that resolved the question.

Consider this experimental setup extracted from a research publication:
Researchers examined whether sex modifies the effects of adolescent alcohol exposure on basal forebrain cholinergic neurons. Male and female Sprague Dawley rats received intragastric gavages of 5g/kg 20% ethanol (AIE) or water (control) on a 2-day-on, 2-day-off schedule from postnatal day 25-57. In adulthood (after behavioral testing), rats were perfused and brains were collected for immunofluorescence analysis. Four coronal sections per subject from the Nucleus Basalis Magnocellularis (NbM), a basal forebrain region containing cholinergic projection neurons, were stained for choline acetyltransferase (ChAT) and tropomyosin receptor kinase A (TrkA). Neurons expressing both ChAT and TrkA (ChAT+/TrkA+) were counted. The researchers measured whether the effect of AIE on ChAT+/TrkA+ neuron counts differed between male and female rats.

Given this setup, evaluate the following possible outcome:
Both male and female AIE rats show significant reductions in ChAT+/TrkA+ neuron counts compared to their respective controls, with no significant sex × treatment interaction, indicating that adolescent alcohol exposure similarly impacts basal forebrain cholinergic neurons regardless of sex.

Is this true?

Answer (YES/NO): NO